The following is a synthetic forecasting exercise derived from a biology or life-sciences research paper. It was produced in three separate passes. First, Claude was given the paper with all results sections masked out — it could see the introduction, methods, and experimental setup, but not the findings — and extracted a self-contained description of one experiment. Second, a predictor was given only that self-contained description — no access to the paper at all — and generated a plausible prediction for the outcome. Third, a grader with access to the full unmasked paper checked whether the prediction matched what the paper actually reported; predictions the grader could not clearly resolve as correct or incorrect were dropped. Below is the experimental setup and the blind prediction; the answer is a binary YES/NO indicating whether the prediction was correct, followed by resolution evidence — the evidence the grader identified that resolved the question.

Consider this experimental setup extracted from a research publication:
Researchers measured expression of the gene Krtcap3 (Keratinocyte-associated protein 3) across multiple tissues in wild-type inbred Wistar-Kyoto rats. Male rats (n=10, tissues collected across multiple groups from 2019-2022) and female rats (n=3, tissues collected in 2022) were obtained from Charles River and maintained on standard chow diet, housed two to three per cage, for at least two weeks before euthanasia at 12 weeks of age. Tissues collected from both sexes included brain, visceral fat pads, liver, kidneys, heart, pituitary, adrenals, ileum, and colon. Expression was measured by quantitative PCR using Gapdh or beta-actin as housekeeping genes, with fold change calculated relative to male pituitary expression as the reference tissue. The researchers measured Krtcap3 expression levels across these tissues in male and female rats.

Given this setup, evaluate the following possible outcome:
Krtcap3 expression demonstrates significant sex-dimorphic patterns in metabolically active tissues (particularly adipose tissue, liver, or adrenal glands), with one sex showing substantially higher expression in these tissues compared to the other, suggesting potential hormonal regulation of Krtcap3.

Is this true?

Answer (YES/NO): NO